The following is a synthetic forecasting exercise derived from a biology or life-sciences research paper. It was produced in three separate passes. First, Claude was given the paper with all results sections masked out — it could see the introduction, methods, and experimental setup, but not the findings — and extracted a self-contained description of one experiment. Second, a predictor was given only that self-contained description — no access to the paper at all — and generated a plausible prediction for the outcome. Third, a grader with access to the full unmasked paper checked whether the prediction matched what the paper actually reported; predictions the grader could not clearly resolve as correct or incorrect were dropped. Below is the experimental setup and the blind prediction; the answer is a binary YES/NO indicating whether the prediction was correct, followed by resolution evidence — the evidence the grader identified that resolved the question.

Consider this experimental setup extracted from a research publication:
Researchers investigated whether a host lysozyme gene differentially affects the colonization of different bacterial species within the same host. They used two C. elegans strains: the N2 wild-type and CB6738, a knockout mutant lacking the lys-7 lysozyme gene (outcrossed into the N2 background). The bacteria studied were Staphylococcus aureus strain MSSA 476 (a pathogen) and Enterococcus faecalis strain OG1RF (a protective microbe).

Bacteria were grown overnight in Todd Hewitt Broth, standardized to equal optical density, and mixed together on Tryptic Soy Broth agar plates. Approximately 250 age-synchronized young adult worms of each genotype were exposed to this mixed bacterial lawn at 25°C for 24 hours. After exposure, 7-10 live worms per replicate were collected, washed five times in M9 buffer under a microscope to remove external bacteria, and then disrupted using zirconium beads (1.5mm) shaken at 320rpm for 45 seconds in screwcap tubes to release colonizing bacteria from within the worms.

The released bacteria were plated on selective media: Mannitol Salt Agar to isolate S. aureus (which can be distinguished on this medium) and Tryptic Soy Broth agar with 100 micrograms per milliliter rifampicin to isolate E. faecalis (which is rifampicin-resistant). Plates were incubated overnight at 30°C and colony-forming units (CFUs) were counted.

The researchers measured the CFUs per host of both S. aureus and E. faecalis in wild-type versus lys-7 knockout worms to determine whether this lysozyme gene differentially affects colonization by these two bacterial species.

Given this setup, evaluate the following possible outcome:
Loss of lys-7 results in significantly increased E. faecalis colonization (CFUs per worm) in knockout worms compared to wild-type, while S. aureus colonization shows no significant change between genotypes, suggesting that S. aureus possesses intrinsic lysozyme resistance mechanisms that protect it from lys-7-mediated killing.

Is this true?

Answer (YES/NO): NO